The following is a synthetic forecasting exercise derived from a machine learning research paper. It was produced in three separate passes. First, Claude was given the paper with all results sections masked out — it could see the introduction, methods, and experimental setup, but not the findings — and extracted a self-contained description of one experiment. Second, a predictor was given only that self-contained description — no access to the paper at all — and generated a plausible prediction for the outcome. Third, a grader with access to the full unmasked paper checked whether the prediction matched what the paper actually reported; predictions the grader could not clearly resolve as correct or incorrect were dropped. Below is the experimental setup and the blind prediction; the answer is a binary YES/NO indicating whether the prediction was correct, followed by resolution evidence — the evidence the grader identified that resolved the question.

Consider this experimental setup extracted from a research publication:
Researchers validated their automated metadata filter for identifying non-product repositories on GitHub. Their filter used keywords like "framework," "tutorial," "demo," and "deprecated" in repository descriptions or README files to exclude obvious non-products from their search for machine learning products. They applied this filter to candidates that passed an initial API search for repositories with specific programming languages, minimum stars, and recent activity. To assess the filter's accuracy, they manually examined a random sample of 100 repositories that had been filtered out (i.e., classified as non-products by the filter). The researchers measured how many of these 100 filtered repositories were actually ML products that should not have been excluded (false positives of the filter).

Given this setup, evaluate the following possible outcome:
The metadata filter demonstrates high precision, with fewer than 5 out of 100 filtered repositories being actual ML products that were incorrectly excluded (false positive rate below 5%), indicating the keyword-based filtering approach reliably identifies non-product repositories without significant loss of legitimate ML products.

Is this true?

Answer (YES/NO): YES